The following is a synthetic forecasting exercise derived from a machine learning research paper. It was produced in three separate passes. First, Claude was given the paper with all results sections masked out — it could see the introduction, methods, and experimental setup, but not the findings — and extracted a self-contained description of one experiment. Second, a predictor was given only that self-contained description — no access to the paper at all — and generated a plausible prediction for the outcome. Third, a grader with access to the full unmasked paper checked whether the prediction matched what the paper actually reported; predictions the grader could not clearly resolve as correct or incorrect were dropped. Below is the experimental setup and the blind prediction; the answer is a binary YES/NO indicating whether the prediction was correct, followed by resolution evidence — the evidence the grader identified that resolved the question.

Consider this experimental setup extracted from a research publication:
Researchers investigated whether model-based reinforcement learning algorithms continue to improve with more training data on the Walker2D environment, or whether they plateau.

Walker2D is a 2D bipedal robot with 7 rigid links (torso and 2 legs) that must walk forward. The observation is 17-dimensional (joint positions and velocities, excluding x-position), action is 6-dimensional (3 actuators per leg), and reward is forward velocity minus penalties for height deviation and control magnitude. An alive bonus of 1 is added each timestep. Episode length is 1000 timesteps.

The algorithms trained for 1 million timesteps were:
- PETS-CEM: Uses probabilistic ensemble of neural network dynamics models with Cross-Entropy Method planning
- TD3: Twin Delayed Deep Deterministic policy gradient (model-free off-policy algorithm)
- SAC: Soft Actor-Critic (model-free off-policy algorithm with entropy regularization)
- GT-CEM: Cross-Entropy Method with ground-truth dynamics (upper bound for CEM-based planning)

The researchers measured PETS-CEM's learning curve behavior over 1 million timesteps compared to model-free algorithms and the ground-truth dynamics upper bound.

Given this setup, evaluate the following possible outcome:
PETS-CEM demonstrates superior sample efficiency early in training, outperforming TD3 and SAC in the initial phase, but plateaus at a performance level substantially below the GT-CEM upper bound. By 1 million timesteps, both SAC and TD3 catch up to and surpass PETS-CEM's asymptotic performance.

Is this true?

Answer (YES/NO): YES